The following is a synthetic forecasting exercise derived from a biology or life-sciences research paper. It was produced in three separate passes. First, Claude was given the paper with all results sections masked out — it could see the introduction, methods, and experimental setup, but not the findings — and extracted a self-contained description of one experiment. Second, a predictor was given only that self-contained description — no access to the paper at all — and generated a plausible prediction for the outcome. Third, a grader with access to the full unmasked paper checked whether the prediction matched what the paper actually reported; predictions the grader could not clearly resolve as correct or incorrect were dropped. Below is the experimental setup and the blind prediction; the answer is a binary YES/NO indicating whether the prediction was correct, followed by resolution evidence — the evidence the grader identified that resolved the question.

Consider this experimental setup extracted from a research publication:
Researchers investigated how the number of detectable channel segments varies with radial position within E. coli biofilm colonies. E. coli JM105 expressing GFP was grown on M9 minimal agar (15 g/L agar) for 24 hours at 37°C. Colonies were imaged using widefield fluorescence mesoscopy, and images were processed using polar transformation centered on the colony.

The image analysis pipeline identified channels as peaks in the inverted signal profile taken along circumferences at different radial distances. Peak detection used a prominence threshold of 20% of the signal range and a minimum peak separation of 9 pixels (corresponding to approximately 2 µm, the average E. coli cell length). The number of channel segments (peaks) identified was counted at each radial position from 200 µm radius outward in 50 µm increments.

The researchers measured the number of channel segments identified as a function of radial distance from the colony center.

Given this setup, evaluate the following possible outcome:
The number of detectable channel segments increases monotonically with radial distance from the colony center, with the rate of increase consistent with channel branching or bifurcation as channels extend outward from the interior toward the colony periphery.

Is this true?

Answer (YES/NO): NO